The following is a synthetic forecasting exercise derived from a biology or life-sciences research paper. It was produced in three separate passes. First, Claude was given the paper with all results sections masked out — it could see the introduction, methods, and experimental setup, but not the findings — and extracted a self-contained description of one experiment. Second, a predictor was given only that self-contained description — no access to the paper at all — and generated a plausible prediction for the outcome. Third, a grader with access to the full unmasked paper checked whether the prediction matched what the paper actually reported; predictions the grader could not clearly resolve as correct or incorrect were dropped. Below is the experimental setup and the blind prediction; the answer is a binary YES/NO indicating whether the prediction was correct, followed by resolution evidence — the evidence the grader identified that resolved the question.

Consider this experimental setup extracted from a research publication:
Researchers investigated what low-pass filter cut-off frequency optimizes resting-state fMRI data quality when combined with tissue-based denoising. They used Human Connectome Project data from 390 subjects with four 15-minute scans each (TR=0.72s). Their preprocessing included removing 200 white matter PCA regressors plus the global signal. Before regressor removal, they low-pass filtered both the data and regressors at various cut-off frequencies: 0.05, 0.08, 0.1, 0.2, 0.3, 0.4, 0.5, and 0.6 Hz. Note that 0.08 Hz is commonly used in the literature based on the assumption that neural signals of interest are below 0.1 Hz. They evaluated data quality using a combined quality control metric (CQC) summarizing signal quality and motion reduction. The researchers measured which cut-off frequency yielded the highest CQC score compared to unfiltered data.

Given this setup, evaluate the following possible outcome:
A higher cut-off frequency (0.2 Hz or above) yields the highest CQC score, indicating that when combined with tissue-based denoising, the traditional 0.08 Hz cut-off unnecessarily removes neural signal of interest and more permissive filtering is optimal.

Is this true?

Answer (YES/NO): YES